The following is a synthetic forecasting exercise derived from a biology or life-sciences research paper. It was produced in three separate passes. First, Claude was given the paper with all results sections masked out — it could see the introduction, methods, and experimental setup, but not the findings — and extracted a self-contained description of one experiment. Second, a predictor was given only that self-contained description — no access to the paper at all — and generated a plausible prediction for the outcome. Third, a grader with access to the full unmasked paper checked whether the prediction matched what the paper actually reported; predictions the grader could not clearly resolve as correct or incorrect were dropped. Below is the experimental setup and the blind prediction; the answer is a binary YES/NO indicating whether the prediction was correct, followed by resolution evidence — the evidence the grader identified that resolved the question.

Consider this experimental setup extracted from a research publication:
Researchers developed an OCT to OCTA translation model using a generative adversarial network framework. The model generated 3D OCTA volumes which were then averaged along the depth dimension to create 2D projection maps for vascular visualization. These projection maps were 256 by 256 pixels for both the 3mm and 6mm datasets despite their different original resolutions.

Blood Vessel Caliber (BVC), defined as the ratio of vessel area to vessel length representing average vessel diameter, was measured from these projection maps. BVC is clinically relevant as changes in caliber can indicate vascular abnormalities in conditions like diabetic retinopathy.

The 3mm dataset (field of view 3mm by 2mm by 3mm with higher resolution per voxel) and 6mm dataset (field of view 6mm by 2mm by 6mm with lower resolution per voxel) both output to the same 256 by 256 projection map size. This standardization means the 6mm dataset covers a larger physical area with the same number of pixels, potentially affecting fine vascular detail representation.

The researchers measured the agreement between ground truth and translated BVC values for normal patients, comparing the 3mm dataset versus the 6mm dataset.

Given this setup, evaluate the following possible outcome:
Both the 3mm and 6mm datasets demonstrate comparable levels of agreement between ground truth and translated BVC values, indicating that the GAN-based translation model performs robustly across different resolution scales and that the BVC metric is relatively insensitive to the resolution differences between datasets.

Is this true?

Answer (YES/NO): NO